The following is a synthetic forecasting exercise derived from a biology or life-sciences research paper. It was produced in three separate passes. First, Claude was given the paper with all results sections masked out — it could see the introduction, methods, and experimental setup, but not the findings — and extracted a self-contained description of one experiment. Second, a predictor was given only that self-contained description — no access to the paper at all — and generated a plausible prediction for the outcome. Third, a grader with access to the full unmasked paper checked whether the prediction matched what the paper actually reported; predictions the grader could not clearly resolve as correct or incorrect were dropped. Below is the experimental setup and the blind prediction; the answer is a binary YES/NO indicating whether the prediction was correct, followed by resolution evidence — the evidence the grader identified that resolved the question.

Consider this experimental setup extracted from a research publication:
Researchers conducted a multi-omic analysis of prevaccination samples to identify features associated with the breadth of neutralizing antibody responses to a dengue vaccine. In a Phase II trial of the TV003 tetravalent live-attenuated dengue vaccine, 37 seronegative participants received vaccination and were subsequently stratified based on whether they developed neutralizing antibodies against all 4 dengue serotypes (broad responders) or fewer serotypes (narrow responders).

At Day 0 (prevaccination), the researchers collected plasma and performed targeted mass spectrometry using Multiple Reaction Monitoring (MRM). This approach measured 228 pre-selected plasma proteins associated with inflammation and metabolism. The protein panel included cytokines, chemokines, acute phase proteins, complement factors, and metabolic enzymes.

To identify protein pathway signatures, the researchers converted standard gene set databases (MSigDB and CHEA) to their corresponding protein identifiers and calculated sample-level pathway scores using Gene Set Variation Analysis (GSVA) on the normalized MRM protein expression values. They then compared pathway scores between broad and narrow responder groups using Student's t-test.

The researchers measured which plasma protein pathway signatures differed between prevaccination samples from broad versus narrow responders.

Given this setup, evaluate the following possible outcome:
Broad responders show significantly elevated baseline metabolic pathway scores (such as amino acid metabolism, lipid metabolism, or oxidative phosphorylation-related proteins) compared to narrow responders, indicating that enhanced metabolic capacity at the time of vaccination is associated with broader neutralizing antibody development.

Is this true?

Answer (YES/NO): NO